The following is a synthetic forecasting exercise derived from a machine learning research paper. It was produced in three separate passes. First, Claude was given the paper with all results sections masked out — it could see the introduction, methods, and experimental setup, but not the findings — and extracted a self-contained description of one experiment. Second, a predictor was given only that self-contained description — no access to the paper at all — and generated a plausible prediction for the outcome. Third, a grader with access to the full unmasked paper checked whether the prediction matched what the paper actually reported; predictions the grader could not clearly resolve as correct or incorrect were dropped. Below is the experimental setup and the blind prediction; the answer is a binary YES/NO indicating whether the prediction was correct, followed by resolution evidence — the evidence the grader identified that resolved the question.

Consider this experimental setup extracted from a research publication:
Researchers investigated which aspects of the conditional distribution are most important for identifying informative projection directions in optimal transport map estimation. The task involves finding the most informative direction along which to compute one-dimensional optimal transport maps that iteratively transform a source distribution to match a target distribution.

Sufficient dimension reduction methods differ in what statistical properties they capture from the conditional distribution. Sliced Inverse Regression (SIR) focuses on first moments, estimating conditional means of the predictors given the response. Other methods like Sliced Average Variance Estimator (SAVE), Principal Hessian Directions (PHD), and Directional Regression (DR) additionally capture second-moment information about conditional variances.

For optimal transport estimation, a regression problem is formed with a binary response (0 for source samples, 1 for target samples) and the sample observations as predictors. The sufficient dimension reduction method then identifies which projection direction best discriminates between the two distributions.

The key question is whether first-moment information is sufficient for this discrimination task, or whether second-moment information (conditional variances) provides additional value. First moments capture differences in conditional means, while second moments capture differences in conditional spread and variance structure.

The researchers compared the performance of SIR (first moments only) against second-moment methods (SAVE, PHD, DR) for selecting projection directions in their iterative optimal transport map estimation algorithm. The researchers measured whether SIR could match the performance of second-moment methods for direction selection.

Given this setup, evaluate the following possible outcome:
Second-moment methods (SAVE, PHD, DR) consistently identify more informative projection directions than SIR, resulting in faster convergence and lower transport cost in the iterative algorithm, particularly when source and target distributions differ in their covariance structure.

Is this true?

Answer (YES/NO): NO